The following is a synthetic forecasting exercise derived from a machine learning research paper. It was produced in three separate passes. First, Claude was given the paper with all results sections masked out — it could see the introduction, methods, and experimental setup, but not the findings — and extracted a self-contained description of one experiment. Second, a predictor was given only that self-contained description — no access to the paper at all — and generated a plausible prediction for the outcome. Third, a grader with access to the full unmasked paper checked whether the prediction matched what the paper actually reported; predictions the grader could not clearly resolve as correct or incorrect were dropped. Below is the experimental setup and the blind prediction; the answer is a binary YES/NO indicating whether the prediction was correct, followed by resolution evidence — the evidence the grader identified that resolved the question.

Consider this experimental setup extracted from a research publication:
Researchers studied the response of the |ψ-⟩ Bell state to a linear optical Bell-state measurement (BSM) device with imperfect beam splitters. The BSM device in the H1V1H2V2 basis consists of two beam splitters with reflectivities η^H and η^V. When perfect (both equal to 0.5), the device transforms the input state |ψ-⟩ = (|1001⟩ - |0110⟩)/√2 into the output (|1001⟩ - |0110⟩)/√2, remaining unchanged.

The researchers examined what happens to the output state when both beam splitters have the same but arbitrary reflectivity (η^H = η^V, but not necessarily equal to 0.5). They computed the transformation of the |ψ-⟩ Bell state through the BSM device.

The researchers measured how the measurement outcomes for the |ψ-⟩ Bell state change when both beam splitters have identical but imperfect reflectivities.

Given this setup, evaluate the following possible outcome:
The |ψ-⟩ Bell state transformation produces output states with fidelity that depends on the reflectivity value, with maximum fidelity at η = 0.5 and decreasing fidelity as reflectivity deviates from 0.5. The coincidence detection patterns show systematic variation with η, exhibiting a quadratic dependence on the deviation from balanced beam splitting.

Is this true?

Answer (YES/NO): NO